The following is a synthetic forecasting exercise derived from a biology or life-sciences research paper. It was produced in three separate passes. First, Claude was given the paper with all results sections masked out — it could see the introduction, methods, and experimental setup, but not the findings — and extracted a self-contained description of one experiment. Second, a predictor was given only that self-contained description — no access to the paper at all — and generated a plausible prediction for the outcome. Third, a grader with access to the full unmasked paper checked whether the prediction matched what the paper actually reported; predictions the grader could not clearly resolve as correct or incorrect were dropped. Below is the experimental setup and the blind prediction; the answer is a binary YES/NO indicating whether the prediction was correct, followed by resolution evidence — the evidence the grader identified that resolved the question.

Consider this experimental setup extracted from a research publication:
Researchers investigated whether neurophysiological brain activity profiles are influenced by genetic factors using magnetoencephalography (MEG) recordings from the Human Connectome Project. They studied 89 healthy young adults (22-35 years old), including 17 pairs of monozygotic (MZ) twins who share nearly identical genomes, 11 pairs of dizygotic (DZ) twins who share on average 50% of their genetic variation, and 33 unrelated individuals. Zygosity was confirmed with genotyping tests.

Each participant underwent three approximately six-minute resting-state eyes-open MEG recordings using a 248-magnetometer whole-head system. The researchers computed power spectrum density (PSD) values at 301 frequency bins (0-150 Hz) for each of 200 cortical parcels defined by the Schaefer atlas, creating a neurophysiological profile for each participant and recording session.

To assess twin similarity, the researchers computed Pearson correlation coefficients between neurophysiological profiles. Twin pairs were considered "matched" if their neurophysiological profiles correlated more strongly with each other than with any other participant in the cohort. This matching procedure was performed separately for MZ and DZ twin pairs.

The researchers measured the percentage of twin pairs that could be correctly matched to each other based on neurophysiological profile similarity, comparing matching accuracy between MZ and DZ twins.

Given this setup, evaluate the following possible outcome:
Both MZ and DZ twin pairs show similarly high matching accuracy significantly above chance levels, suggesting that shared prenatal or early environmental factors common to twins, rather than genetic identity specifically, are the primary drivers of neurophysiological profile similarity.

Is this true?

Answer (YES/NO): NO